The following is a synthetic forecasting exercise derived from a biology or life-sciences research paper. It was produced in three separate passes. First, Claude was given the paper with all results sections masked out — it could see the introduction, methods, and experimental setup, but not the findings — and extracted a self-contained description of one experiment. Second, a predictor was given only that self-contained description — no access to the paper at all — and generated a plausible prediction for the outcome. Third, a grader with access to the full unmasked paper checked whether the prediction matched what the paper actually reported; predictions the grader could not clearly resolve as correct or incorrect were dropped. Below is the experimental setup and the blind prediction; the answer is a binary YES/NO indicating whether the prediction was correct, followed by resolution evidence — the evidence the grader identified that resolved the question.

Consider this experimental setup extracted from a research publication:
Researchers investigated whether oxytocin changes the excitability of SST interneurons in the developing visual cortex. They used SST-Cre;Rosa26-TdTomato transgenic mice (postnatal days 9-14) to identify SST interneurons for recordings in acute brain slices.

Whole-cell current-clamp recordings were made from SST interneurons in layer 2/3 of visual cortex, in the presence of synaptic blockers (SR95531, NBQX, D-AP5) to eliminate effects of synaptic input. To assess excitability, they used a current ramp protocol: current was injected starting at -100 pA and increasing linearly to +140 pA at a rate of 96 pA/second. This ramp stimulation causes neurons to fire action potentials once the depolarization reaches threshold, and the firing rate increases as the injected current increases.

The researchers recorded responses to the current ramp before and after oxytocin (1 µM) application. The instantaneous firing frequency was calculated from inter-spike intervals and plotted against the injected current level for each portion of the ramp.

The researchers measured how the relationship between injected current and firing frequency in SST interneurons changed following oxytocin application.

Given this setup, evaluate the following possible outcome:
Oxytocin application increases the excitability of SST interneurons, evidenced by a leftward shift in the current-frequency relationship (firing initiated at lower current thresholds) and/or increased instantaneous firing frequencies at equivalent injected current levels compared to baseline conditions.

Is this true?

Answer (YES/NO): YES